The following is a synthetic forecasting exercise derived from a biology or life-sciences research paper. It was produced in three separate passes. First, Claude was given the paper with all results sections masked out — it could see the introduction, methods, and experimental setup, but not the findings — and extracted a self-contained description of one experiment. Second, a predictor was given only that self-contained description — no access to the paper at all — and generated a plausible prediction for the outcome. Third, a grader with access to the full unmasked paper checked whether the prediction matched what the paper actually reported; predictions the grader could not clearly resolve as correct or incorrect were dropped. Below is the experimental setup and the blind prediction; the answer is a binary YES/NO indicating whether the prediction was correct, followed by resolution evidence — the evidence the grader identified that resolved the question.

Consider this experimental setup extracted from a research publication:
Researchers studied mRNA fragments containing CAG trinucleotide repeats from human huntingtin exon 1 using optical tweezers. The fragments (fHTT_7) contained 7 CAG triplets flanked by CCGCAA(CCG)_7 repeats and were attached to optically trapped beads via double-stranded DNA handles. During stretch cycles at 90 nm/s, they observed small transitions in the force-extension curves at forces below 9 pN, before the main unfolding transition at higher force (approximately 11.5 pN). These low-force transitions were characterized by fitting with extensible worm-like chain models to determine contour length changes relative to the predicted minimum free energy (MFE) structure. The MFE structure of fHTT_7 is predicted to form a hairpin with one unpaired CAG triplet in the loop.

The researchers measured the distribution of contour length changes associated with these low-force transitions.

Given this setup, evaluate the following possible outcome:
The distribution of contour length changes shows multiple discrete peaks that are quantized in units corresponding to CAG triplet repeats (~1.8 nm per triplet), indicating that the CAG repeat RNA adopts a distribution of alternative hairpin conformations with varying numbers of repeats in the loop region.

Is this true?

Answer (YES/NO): YES